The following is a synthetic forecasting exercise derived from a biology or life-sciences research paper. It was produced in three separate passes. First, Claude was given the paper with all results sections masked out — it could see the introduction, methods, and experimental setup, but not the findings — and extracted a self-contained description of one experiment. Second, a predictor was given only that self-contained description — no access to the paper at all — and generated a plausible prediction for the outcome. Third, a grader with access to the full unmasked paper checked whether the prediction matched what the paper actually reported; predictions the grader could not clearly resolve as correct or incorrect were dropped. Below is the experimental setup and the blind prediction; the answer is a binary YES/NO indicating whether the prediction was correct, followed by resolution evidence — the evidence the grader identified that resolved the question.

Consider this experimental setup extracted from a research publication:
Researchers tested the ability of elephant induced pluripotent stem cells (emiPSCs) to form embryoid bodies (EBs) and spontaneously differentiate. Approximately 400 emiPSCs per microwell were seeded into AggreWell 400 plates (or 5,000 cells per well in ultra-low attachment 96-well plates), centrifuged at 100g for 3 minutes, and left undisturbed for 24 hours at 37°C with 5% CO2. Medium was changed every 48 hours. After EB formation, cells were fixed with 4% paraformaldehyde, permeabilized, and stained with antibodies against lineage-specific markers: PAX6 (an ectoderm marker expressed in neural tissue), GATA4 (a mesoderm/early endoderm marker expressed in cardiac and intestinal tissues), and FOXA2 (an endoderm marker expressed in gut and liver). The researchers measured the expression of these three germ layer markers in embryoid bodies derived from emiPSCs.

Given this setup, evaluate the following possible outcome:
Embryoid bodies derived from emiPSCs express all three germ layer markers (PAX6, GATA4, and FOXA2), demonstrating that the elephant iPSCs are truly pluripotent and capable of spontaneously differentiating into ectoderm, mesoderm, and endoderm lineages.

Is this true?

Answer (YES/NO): YES